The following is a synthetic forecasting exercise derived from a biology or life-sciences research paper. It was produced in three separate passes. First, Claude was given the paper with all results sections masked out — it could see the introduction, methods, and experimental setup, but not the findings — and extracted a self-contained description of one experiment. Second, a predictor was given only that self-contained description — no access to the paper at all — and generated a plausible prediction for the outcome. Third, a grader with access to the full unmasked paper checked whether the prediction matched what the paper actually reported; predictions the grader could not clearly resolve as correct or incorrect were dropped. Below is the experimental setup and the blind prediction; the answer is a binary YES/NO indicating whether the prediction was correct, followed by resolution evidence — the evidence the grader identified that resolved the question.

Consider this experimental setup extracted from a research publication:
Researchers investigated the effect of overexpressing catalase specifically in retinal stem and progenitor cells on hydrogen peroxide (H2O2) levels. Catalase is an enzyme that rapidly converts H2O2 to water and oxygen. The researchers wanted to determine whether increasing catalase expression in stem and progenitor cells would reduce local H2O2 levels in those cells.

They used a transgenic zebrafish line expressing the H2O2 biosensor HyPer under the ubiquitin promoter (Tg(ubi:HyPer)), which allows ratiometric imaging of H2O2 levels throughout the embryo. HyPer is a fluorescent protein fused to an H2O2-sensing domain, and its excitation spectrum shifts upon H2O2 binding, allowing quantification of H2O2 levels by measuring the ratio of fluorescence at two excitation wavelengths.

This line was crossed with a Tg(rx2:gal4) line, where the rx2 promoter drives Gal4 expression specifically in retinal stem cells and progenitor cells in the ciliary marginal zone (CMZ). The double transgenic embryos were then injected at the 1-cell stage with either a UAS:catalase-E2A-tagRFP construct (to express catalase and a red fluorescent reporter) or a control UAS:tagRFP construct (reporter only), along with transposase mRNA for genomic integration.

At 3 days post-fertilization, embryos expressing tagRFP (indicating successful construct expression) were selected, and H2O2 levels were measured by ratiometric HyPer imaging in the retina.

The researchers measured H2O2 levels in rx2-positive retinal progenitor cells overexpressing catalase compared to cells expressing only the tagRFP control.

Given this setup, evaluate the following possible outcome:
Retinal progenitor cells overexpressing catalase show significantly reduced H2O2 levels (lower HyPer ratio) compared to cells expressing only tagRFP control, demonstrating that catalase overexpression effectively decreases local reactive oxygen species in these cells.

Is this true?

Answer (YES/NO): YES